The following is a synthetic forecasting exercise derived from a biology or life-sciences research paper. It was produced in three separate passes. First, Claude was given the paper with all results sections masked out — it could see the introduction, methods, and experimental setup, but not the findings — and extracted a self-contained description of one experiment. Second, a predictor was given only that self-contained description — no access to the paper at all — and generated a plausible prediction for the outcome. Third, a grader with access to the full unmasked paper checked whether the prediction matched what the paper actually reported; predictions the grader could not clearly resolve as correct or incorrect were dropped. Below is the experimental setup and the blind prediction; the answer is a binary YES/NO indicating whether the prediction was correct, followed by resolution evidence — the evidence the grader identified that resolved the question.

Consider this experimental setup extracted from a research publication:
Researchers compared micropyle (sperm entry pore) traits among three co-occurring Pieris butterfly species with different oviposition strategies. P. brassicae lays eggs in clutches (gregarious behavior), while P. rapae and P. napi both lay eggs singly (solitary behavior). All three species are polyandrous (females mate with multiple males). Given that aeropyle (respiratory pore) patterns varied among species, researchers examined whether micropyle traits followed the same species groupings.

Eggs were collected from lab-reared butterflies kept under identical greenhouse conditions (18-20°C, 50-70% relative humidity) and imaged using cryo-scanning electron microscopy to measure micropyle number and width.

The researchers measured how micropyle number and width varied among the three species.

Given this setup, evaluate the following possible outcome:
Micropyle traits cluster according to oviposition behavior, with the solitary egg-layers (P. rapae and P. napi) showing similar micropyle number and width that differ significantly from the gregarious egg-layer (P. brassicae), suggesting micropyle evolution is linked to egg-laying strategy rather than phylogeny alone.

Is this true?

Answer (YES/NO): NO